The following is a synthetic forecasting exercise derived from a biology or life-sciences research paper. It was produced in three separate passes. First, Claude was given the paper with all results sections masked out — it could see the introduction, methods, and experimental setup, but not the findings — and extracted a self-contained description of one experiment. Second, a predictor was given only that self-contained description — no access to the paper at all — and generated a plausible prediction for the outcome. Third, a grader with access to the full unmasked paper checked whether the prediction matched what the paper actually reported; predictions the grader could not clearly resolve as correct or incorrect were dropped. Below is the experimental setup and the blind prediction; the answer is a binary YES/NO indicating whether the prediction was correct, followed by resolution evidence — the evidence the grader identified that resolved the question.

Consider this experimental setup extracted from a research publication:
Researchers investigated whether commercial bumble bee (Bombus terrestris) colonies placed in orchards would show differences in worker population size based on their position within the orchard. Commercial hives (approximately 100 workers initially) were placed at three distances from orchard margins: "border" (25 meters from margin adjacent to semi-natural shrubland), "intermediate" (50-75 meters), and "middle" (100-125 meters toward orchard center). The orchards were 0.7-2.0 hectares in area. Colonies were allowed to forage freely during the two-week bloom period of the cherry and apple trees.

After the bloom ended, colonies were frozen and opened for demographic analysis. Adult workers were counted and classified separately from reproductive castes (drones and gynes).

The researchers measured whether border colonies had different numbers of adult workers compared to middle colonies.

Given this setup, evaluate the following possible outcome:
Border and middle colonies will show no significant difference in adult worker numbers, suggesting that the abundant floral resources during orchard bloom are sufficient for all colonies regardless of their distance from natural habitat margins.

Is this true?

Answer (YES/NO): YES